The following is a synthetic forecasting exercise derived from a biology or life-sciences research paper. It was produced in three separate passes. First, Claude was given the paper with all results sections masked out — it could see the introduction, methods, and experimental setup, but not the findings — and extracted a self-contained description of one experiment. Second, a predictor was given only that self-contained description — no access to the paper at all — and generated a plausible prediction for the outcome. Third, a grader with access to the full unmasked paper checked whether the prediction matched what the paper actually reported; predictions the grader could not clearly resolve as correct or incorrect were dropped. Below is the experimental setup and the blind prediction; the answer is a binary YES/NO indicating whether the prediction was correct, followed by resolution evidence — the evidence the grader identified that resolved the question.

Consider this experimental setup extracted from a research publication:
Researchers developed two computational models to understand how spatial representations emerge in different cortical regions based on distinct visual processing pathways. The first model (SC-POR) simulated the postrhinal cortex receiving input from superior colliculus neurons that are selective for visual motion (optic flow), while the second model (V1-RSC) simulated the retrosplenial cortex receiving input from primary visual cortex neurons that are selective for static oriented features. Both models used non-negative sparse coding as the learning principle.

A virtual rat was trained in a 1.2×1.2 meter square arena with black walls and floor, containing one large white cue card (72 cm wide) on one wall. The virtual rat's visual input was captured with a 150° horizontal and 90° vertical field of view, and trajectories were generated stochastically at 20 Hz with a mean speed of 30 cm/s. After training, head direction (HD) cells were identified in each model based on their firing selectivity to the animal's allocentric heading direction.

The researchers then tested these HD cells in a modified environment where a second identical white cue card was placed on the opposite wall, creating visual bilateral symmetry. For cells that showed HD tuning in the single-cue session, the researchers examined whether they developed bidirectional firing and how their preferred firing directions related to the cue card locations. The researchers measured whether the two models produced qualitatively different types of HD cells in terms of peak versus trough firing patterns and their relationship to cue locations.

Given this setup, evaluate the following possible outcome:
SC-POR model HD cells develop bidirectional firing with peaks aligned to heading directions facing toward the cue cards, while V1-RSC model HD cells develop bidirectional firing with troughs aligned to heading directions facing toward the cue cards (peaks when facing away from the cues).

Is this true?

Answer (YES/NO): NO